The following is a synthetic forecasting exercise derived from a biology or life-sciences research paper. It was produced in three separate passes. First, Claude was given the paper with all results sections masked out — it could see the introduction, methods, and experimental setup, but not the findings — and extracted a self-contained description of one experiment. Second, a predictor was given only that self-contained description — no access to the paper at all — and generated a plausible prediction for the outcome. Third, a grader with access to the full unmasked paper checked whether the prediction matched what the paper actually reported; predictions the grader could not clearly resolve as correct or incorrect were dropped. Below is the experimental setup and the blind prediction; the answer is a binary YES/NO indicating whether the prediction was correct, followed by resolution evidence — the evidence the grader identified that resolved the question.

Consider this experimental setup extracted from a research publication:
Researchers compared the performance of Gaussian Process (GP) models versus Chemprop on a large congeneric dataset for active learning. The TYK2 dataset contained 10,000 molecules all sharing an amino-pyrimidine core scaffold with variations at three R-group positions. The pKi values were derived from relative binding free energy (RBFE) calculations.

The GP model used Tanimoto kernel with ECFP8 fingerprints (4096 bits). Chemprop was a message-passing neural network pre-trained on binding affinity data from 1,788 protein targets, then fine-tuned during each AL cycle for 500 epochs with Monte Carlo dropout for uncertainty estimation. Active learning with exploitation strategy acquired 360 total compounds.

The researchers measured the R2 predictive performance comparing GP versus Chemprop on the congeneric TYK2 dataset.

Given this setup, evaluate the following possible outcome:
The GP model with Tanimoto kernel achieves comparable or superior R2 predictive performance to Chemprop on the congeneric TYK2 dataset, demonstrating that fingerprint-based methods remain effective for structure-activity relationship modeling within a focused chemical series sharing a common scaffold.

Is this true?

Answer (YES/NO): YES